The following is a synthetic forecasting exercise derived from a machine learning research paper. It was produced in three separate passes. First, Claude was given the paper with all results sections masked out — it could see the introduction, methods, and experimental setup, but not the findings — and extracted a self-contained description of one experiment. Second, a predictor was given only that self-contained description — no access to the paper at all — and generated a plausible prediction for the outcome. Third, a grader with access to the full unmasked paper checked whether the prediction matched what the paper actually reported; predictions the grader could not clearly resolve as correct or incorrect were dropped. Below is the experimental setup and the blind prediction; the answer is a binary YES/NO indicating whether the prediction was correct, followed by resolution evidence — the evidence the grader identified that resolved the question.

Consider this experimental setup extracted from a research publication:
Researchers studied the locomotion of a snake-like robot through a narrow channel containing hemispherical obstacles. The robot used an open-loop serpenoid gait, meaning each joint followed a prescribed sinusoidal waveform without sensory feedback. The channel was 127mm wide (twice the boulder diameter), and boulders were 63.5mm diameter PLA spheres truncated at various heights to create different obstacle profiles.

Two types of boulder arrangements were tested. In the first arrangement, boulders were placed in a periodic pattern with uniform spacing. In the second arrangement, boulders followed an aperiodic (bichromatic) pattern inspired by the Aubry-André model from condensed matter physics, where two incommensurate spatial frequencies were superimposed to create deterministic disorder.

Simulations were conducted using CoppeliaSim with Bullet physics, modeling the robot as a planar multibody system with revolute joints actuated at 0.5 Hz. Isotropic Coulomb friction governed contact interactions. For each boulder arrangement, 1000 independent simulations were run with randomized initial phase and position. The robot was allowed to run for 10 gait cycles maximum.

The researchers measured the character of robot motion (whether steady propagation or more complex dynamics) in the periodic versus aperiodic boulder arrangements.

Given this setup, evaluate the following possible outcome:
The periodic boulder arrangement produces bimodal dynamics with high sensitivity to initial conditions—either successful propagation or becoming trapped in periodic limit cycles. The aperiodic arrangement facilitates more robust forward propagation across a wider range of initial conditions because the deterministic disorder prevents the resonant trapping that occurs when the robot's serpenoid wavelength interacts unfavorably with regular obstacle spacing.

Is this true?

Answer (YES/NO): NO